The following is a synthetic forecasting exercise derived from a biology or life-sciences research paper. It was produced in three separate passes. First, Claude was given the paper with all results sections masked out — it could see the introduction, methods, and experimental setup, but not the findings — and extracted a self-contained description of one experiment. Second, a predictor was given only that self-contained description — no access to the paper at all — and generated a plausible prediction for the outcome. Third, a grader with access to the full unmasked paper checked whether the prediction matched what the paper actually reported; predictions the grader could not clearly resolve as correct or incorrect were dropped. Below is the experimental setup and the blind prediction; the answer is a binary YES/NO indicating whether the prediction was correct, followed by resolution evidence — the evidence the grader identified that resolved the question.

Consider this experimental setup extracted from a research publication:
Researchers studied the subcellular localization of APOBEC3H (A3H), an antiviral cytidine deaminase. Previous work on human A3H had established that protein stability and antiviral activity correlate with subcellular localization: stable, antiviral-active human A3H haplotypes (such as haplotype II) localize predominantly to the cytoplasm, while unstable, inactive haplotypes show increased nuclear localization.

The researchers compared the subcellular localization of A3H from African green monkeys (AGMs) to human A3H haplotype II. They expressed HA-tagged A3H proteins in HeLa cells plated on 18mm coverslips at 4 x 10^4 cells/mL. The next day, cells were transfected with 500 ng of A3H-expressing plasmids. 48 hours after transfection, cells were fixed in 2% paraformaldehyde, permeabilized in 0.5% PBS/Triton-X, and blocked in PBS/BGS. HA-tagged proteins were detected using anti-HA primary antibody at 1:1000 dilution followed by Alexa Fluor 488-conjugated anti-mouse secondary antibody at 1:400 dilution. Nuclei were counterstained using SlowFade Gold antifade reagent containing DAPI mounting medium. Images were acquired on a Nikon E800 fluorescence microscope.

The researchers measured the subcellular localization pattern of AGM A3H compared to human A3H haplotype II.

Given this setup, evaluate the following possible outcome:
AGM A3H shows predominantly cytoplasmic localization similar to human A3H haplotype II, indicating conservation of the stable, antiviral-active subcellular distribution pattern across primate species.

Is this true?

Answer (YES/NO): NO